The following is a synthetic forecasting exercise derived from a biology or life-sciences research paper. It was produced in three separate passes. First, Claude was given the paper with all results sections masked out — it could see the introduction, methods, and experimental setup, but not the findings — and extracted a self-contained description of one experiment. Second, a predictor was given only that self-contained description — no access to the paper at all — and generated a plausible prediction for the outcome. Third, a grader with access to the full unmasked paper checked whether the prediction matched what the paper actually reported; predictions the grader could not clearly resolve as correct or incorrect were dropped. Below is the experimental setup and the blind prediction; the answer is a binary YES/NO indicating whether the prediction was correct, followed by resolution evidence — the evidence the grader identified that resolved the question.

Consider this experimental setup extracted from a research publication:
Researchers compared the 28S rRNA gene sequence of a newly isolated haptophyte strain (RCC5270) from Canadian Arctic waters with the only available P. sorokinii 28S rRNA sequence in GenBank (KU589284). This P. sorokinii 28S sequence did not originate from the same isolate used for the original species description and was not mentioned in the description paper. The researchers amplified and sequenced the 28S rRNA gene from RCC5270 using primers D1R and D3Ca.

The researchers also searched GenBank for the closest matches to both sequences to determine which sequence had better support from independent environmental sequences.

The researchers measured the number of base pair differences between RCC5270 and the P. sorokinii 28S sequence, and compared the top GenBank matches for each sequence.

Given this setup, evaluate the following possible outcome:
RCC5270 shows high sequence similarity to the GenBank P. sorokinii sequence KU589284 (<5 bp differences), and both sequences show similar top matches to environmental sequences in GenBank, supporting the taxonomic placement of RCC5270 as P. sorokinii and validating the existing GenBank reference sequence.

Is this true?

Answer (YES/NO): NO